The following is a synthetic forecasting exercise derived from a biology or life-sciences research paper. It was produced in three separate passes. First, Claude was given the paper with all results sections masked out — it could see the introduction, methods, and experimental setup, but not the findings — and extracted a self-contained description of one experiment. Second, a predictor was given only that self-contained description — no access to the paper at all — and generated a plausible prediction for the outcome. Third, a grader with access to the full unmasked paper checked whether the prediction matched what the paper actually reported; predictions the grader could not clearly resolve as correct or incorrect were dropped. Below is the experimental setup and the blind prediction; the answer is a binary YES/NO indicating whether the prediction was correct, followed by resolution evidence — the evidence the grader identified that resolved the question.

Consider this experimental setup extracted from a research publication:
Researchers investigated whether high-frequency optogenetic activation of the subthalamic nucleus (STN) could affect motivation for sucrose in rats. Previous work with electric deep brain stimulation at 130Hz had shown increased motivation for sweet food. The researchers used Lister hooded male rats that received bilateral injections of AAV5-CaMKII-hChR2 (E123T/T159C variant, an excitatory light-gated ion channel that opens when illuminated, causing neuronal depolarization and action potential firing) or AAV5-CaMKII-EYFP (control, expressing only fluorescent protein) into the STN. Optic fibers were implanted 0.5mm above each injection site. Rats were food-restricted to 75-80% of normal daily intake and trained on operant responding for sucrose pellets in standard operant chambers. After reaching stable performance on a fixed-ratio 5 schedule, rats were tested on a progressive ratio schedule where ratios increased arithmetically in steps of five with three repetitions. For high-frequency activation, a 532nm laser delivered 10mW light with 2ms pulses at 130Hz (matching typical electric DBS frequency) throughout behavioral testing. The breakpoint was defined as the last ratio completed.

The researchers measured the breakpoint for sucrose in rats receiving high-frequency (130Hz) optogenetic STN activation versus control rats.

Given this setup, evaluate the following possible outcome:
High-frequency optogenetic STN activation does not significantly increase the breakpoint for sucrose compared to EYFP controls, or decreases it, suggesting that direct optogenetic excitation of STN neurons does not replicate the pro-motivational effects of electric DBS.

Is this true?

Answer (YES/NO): YES